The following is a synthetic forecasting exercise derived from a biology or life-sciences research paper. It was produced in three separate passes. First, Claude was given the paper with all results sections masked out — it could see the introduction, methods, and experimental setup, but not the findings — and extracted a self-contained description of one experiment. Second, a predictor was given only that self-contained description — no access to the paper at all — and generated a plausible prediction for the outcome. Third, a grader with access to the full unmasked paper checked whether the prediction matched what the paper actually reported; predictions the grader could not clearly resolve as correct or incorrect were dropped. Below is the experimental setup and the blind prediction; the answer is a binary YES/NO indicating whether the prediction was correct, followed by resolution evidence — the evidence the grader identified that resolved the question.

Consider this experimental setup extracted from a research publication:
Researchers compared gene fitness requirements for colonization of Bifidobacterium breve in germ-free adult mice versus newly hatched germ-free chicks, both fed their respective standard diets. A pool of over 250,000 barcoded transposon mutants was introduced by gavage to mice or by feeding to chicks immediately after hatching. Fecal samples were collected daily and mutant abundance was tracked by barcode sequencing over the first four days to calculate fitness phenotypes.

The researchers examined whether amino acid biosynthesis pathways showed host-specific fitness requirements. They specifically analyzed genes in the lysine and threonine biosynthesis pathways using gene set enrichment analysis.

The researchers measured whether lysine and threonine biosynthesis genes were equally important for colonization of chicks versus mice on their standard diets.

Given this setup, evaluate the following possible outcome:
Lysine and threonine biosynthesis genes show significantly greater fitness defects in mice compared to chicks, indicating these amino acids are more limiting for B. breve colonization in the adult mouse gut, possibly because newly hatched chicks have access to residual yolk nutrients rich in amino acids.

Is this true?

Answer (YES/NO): NO